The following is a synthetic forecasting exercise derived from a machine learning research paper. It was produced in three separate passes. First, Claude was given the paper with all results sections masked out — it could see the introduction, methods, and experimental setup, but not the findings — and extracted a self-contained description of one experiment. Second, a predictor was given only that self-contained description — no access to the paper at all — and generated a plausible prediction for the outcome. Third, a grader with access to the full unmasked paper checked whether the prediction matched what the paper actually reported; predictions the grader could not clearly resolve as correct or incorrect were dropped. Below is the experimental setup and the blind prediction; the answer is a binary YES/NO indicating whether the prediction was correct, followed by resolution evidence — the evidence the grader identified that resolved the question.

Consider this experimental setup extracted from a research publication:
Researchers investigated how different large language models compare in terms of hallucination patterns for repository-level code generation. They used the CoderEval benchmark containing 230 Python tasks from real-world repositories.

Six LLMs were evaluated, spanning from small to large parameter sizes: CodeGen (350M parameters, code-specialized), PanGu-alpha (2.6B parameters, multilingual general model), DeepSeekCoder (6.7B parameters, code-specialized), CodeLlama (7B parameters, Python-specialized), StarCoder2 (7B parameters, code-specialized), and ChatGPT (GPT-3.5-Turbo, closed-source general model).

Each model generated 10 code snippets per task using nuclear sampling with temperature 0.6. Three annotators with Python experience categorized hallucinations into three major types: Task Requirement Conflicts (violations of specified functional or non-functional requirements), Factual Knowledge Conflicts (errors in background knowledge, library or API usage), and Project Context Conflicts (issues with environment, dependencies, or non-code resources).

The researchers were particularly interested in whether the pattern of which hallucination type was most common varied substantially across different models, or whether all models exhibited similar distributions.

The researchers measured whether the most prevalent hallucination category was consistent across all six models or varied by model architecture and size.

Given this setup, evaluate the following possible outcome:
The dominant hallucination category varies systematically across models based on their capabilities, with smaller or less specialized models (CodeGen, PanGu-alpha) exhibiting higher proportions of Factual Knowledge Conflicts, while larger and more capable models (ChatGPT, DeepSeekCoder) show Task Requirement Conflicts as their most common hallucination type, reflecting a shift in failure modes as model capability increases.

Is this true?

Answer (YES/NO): NO